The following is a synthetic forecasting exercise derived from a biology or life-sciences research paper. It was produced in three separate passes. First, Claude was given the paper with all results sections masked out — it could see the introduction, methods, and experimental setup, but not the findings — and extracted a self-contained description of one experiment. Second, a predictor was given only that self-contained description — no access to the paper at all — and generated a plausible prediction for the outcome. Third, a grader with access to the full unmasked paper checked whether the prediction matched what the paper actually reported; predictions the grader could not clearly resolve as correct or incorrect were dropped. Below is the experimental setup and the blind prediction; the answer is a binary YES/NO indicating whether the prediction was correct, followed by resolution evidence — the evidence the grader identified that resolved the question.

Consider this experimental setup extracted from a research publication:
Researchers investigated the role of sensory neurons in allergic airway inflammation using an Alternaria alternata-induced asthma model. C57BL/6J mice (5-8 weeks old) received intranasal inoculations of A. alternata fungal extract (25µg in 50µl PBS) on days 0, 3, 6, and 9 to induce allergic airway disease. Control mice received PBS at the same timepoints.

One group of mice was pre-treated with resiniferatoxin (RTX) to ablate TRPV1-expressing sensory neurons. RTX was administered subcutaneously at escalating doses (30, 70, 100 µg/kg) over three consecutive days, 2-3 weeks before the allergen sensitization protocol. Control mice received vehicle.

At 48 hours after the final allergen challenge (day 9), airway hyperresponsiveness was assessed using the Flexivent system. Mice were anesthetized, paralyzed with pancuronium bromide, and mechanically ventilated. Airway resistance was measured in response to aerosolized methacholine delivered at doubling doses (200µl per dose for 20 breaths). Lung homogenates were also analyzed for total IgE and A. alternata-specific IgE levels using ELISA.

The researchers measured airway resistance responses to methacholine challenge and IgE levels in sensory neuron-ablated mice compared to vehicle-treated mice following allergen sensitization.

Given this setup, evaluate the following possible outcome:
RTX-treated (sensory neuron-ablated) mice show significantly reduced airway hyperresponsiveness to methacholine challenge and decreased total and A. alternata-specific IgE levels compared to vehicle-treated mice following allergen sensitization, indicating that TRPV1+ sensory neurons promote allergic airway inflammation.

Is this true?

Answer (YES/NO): YES